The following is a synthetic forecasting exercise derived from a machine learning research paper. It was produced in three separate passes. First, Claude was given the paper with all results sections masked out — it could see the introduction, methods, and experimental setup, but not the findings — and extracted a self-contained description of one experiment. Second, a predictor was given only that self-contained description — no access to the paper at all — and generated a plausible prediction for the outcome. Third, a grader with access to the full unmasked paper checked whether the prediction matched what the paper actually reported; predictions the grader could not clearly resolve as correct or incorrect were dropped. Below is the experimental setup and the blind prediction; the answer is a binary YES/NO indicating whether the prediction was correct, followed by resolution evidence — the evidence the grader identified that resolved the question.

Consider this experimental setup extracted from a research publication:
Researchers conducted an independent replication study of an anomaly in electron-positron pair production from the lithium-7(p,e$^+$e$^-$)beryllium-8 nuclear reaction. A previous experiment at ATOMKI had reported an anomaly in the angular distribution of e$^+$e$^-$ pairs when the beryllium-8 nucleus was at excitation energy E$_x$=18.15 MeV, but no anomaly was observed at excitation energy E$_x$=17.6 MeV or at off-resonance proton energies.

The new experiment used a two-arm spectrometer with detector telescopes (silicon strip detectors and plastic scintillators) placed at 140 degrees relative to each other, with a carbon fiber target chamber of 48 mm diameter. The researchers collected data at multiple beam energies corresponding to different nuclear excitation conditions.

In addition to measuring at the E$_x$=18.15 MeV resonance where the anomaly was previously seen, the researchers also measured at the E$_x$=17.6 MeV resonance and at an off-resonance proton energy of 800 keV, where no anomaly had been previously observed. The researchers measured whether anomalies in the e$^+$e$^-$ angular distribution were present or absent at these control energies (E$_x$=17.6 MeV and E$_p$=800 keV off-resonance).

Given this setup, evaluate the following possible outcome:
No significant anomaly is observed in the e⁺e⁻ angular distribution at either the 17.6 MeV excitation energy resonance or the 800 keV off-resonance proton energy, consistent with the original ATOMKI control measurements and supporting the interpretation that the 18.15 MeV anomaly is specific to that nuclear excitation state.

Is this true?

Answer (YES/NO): YES